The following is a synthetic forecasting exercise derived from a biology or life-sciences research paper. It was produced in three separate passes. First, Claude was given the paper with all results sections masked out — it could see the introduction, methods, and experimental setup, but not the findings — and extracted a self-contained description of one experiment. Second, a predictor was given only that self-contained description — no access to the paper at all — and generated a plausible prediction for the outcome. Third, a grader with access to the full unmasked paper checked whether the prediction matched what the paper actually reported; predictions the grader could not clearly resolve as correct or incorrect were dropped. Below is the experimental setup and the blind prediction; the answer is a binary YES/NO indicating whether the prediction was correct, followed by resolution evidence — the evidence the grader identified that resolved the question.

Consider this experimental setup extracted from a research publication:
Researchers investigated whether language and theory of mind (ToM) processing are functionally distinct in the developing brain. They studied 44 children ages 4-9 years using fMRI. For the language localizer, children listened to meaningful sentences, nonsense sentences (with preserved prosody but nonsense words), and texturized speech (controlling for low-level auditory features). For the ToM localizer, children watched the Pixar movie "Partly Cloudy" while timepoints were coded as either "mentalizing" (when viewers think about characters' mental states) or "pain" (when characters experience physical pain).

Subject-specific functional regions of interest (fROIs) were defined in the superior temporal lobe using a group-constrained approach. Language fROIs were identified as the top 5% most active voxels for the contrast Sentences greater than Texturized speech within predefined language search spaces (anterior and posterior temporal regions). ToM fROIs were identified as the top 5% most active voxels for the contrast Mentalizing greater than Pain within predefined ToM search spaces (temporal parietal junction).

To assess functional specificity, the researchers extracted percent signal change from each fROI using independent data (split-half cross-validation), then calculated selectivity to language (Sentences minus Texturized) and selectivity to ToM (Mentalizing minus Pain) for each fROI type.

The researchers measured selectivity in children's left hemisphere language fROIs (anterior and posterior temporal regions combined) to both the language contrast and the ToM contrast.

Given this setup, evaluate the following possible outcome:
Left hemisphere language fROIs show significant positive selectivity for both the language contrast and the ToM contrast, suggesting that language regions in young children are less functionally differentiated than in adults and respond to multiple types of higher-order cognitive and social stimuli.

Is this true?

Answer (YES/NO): NO